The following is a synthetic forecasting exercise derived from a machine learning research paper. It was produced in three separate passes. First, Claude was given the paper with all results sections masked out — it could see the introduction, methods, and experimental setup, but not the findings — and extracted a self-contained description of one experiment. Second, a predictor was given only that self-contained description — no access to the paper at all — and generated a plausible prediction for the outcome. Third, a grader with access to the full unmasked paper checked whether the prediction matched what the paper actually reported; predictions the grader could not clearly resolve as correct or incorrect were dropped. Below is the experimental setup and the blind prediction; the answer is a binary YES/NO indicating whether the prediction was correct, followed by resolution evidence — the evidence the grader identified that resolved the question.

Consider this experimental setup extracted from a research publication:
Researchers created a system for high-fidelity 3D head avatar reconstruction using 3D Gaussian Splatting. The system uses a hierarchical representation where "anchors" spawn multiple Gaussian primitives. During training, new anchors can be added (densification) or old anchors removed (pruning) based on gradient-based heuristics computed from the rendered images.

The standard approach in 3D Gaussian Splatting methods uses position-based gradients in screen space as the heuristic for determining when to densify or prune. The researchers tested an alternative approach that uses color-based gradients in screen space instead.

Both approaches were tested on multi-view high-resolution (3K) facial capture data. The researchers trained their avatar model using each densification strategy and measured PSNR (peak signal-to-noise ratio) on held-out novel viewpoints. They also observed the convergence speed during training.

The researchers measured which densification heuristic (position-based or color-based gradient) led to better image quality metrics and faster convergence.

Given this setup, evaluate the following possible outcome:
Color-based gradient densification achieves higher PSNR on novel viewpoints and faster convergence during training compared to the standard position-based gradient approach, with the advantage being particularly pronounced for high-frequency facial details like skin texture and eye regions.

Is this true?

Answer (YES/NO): YES